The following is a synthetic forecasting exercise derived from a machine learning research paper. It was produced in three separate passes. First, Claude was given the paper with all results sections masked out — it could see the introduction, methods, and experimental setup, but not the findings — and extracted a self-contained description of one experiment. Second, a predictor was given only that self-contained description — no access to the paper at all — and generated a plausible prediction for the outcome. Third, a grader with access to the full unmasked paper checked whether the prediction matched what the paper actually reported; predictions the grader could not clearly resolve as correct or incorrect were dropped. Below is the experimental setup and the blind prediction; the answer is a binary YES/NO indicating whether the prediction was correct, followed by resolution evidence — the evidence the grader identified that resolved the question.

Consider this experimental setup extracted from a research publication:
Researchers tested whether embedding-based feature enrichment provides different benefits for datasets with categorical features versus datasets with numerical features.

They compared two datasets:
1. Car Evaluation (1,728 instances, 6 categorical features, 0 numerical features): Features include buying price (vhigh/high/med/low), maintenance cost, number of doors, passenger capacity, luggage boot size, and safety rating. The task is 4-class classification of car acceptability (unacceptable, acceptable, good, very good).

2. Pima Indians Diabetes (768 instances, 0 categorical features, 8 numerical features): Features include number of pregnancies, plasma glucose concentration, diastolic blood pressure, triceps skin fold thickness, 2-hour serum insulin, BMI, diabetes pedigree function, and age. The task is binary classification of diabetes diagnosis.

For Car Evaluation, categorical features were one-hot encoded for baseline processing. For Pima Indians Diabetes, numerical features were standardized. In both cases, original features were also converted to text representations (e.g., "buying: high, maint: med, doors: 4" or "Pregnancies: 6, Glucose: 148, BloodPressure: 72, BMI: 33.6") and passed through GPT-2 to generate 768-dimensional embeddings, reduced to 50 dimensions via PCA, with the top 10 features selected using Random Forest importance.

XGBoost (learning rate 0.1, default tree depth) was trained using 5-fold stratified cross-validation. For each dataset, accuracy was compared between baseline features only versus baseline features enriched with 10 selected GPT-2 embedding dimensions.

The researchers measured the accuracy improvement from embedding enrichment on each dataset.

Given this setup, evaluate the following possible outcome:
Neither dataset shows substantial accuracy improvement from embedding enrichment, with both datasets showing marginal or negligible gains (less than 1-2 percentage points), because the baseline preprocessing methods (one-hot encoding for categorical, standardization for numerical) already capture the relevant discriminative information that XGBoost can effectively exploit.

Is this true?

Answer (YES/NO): NO